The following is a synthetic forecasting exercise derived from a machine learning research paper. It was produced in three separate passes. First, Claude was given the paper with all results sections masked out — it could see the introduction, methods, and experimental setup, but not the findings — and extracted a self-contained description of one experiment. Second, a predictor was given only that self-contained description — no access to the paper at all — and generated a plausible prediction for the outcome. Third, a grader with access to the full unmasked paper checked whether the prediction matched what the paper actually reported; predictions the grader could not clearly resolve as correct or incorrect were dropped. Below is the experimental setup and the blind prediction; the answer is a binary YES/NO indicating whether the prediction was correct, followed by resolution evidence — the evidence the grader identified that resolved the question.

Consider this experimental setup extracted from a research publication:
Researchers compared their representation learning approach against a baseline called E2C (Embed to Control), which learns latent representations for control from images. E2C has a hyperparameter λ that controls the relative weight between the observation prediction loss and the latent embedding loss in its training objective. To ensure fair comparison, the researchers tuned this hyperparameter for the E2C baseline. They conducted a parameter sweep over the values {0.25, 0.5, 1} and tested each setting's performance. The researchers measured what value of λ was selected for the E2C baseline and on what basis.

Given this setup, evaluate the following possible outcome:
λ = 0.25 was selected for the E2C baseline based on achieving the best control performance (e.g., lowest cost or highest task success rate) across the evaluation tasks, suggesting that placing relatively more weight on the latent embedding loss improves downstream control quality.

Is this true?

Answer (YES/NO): YES